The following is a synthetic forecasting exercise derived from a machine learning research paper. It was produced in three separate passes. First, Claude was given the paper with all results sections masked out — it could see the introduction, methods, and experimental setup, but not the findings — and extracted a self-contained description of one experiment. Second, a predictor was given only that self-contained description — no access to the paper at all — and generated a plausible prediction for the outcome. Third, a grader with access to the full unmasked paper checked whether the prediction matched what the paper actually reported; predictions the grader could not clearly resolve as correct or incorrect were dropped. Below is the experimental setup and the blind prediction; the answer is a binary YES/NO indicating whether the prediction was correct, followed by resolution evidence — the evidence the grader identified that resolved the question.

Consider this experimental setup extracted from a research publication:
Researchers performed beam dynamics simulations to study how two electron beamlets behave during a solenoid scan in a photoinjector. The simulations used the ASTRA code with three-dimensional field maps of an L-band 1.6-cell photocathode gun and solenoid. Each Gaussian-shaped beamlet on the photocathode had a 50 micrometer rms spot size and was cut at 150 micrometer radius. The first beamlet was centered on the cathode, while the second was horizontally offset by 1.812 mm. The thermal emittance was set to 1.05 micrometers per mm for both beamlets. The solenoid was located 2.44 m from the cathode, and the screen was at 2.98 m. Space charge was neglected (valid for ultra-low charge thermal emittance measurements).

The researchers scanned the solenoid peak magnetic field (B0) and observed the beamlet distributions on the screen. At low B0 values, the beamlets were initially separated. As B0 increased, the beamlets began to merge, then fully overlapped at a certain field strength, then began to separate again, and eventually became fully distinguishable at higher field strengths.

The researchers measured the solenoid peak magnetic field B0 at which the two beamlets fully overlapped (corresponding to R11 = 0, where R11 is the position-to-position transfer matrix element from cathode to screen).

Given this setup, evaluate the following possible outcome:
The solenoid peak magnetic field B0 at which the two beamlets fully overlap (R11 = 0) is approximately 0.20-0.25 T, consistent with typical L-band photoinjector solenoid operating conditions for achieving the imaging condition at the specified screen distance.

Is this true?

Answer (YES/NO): NO